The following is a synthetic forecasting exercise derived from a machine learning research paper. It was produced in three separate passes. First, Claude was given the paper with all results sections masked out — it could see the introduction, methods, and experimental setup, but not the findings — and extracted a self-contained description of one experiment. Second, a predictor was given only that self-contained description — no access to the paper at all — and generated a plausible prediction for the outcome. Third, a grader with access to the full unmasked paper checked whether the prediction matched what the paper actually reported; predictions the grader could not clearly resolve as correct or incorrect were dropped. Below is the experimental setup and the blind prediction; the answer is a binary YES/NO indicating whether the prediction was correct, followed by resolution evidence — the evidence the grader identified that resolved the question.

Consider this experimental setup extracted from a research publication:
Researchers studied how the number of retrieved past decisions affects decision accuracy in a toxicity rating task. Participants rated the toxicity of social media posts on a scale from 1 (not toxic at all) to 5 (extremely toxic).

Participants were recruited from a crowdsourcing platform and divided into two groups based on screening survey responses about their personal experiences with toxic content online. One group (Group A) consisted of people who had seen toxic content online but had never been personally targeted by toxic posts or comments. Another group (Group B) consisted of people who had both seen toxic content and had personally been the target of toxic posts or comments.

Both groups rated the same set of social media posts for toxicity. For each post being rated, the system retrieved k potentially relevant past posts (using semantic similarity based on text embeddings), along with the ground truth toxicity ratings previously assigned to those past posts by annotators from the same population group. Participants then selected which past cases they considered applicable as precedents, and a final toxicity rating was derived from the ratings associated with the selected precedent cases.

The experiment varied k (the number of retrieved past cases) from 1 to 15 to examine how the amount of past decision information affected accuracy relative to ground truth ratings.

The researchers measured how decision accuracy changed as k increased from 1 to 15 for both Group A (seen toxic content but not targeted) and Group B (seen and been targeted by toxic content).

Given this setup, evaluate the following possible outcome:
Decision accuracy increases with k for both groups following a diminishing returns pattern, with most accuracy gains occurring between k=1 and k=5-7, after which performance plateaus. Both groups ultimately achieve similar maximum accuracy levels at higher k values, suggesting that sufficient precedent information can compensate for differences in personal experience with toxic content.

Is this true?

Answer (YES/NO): NO